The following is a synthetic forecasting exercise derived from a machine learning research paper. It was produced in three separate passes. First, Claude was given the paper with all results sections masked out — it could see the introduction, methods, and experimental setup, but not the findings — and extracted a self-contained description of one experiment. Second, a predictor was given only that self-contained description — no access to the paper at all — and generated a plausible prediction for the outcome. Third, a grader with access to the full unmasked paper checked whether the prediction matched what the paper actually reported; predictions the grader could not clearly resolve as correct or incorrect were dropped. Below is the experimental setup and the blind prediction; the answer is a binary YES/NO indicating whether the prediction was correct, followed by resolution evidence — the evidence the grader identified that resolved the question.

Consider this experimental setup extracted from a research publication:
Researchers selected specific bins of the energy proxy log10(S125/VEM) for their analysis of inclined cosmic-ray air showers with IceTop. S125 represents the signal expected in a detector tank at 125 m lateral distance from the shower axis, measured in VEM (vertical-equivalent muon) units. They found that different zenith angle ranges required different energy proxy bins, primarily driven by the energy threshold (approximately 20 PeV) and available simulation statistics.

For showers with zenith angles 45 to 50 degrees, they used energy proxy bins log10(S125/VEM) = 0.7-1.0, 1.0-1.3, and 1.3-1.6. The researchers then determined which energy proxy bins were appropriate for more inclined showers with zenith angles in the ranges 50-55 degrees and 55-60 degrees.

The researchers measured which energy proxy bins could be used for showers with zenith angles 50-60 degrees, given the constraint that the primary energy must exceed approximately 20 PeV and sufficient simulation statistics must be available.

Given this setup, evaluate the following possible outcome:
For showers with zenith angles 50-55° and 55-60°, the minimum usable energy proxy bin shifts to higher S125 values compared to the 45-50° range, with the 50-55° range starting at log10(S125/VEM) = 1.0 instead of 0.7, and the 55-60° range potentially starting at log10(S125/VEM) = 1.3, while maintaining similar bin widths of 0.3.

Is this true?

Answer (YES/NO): NO